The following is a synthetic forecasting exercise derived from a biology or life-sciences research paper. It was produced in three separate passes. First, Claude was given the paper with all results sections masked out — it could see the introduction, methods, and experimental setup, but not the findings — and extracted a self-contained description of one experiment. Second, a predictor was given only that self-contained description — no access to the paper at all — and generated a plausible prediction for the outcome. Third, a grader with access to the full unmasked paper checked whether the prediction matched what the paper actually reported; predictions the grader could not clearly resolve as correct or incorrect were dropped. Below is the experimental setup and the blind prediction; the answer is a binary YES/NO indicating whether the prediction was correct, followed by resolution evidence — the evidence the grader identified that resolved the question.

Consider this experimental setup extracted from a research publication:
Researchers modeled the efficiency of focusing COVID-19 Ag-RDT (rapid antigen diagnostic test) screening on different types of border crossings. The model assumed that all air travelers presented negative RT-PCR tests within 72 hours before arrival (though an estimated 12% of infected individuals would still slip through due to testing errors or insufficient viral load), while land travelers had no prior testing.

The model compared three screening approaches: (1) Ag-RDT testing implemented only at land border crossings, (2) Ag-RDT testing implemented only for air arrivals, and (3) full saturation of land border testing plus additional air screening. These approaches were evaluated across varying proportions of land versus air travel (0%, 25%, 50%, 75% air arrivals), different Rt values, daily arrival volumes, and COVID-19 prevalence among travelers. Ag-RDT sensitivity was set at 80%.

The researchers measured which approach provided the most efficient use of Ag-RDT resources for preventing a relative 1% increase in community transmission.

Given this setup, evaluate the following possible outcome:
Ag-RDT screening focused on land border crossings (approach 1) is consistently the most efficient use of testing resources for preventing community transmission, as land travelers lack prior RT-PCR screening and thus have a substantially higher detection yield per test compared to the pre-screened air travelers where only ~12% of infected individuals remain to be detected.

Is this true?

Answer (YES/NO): YES